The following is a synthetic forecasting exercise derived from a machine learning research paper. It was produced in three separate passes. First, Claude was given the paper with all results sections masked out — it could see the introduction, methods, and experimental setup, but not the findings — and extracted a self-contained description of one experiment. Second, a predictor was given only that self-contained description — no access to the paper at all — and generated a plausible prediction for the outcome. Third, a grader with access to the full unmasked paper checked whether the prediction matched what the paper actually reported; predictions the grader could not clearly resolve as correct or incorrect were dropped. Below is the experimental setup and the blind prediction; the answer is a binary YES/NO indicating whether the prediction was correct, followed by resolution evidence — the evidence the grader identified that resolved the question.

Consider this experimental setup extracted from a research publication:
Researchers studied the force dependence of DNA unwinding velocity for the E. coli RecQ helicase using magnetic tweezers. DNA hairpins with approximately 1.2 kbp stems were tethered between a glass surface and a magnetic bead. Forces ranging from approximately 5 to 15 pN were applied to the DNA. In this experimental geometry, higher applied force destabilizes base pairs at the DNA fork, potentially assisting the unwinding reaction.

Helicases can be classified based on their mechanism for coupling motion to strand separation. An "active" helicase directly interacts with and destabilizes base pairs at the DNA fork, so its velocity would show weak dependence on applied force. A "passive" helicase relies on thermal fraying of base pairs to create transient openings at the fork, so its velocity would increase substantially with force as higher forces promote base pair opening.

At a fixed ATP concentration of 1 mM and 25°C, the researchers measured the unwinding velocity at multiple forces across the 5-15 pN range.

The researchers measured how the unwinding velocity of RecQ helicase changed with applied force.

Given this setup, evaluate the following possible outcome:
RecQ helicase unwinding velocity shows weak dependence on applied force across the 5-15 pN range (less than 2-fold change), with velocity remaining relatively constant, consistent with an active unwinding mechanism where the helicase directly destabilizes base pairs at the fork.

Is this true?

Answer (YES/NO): YES